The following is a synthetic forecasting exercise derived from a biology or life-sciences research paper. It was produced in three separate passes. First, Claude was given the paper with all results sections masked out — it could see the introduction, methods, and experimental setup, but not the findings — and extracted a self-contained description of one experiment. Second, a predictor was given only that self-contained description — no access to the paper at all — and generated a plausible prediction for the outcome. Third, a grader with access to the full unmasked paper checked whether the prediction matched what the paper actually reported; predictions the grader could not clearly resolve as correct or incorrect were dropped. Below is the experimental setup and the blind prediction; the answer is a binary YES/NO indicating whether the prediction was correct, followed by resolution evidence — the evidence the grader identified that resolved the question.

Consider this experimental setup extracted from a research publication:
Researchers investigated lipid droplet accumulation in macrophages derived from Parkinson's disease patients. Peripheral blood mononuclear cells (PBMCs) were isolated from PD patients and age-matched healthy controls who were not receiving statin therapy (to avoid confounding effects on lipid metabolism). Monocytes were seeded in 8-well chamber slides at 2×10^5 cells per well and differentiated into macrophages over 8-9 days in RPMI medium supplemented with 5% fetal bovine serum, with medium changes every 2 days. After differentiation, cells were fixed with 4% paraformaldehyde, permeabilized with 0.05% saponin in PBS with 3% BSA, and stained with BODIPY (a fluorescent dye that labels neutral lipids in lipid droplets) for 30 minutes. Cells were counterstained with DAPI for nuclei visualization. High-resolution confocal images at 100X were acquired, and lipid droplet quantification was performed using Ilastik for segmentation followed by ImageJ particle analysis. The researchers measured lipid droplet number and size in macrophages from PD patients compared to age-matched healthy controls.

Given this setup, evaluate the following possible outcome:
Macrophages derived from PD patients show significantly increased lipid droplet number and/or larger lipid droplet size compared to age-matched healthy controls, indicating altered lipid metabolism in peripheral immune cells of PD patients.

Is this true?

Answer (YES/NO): YES